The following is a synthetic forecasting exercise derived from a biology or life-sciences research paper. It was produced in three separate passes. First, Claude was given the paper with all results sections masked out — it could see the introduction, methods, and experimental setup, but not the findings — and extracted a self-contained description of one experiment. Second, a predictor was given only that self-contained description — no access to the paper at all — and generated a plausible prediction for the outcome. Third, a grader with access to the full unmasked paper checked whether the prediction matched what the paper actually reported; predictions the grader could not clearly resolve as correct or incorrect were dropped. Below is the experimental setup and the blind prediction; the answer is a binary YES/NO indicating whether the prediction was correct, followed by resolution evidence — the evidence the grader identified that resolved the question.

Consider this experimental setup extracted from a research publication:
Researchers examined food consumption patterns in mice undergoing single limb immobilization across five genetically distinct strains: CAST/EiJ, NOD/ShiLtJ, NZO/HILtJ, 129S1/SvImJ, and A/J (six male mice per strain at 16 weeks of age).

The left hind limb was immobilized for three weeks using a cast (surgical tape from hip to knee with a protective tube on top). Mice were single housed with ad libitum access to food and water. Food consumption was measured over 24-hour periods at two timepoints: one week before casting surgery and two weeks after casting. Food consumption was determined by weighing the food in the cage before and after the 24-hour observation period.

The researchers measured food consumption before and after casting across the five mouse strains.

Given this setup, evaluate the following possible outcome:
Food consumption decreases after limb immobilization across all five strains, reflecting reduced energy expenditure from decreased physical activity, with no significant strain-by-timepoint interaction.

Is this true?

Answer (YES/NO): NO